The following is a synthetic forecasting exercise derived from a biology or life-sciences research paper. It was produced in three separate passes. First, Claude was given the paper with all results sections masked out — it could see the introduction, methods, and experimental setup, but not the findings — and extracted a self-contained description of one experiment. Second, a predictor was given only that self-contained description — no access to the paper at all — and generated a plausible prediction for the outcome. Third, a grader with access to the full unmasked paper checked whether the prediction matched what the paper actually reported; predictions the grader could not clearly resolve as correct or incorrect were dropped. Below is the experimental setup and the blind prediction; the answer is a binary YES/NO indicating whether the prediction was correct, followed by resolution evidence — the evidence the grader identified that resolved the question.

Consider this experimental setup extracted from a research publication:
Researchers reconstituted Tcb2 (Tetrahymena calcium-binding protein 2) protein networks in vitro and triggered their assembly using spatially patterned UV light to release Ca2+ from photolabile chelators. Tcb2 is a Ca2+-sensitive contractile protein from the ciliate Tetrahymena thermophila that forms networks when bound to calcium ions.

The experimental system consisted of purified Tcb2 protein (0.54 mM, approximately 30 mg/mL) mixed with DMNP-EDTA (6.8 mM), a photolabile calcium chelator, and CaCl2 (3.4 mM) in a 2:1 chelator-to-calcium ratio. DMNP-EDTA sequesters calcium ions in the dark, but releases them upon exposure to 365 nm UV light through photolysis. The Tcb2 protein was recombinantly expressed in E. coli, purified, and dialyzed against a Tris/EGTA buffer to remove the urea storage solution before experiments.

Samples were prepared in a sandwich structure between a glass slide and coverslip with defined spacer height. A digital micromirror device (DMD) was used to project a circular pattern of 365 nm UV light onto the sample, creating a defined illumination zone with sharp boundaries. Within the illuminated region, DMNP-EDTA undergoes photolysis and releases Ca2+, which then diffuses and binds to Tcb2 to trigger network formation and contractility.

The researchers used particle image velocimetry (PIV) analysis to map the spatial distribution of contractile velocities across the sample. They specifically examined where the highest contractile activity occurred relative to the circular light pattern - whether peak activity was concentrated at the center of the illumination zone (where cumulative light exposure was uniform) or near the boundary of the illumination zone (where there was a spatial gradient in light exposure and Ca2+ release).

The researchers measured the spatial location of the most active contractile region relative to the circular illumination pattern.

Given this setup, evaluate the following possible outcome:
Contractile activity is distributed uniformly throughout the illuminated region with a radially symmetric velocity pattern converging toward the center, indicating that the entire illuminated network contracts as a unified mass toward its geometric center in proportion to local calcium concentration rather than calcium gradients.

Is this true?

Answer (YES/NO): NO